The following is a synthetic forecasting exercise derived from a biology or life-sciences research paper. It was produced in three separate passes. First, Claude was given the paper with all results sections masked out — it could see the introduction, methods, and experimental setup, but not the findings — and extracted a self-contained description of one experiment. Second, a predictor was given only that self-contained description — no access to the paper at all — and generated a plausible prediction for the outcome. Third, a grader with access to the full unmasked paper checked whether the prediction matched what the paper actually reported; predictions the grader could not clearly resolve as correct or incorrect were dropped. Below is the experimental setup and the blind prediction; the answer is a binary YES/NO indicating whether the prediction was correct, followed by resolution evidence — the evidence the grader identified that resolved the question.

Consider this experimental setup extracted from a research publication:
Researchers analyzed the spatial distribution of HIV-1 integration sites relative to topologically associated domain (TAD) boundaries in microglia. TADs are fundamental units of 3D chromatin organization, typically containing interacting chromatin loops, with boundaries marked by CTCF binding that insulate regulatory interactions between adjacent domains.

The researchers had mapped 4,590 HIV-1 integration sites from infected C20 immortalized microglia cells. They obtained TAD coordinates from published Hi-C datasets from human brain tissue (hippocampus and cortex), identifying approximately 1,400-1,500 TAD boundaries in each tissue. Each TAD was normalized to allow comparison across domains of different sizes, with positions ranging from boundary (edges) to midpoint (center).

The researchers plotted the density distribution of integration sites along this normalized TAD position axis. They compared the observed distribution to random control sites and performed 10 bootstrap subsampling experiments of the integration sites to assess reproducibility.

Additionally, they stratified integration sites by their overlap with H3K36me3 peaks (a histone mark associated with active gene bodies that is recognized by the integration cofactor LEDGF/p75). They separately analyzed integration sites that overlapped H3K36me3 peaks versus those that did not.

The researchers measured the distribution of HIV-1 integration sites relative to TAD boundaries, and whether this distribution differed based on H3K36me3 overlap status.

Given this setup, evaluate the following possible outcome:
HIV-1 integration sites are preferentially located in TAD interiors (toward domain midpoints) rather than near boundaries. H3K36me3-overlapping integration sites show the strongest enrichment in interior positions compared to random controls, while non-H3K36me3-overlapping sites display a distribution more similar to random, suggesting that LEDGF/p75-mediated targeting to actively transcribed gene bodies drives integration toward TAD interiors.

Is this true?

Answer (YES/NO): NO